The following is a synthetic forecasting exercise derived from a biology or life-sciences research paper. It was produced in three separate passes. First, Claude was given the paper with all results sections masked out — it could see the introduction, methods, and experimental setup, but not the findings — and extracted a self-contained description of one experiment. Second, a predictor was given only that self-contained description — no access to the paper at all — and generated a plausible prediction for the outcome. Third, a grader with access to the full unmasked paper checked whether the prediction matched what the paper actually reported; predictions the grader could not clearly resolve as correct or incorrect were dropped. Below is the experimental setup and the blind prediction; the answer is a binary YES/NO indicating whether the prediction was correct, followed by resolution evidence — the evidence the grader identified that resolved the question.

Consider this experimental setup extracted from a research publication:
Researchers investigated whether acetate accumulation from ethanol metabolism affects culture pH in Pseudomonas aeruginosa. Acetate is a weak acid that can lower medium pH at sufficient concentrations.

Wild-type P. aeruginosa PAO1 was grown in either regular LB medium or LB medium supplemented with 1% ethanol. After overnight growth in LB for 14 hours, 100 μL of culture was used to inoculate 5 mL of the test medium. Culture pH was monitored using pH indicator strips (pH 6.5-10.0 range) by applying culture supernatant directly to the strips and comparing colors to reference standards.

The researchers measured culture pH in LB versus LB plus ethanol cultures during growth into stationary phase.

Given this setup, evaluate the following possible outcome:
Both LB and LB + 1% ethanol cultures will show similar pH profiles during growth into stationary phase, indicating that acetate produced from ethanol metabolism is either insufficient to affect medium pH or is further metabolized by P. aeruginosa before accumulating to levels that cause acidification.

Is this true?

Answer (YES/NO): NO